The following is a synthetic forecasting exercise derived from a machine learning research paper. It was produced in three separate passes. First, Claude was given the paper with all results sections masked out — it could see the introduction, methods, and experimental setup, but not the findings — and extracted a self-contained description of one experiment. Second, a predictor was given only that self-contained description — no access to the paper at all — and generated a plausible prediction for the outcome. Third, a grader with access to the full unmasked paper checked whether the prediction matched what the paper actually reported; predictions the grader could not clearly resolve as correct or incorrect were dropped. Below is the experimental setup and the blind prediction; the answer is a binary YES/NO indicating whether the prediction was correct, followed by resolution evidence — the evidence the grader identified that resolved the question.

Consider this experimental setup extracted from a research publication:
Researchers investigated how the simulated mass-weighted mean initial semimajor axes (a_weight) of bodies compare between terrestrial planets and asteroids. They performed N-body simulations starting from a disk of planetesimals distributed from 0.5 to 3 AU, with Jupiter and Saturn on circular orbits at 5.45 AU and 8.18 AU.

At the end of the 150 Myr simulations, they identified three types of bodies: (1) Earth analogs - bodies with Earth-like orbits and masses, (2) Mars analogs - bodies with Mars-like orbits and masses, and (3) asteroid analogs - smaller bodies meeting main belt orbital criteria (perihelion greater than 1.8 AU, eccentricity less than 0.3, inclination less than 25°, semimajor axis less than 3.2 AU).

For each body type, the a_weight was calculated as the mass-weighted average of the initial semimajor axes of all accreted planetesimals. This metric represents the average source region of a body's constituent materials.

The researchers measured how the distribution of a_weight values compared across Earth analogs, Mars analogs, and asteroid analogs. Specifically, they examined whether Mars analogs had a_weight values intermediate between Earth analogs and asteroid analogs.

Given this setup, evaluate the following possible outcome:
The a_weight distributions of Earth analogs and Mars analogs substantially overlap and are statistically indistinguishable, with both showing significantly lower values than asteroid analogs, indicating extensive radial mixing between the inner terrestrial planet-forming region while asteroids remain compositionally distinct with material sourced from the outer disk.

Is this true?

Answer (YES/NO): NO